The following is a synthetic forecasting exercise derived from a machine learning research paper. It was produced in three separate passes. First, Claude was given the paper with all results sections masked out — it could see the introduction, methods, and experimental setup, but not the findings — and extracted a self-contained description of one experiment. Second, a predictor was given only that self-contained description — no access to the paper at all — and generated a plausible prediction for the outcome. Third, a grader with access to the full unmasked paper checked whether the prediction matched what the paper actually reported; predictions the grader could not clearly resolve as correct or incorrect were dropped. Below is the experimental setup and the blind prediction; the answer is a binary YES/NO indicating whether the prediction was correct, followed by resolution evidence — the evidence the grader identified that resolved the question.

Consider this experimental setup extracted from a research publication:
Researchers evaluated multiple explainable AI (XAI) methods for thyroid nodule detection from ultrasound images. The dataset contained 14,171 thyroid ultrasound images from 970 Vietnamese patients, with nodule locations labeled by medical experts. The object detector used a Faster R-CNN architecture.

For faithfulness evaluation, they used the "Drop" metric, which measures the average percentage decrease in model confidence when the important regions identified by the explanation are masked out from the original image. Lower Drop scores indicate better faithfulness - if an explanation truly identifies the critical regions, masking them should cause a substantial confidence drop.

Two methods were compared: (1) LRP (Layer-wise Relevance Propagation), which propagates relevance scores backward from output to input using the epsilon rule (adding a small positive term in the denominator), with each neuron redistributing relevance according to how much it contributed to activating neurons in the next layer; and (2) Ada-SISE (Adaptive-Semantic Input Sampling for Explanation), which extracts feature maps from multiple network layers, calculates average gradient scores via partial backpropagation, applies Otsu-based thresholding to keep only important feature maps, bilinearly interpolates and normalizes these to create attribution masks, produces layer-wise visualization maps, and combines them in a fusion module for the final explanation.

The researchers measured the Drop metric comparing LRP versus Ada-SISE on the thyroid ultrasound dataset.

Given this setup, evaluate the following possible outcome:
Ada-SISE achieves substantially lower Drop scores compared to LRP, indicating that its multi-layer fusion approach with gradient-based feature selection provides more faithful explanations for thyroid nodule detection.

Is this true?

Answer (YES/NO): YES